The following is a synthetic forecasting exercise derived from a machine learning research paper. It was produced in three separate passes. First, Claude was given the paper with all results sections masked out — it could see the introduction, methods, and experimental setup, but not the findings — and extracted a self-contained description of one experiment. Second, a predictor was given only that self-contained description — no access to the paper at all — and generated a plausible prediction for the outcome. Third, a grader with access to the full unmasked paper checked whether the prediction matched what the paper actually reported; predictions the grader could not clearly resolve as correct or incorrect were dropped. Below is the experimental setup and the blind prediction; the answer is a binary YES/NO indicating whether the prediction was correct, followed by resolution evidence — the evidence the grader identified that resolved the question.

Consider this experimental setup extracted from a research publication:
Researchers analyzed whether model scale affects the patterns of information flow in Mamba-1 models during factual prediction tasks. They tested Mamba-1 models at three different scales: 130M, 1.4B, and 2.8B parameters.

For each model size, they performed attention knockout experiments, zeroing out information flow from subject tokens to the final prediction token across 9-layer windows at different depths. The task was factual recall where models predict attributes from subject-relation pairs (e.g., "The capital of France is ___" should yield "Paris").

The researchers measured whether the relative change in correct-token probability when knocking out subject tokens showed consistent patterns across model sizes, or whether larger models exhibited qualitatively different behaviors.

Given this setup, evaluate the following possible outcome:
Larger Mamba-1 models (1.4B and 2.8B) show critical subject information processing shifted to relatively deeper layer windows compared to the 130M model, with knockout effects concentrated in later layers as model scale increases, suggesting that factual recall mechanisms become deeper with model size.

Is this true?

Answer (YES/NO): NO